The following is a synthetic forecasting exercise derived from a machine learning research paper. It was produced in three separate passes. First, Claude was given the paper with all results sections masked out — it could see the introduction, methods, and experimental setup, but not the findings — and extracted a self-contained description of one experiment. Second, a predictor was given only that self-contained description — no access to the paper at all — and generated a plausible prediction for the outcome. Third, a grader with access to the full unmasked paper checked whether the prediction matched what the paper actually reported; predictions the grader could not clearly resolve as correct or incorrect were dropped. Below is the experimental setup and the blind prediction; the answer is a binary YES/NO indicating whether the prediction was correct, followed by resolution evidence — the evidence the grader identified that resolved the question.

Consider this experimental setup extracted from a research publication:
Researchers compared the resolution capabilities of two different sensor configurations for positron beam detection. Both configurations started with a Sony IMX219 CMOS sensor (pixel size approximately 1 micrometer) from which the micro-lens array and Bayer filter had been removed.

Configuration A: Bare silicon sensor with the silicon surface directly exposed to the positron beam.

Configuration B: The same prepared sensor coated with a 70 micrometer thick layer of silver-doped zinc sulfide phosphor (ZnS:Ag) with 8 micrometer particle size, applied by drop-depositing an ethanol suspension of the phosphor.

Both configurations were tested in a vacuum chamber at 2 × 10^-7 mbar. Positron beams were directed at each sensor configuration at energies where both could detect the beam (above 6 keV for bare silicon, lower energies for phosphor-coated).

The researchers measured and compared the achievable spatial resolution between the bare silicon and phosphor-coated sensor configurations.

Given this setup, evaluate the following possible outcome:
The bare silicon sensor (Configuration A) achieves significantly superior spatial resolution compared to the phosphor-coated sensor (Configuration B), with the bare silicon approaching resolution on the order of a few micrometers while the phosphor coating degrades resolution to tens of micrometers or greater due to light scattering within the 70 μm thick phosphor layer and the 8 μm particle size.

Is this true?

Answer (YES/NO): NO